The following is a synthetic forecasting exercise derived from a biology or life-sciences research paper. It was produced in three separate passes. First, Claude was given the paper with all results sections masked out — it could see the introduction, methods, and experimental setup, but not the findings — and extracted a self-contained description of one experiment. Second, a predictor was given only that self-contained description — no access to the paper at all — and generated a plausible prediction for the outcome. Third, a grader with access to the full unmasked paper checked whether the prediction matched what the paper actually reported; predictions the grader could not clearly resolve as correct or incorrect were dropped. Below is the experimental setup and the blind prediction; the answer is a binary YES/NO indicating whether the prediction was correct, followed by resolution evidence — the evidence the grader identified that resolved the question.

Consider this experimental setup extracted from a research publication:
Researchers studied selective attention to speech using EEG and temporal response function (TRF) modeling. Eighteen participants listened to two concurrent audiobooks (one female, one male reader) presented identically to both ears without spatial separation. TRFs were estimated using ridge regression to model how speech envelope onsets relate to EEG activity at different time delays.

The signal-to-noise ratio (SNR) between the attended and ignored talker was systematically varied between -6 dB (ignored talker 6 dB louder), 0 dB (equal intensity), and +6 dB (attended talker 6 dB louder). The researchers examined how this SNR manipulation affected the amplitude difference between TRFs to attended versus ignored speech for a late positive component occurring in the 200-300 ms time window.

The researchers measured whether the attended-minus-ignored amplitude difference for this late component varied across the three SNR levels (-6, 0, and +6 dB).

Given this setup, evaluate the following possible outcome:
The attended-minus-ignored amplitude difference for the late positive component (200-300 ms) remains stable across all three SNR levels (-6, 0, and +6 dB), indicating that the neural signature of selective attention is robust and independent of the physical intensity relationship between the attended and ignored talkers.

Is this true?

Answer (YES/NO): YES